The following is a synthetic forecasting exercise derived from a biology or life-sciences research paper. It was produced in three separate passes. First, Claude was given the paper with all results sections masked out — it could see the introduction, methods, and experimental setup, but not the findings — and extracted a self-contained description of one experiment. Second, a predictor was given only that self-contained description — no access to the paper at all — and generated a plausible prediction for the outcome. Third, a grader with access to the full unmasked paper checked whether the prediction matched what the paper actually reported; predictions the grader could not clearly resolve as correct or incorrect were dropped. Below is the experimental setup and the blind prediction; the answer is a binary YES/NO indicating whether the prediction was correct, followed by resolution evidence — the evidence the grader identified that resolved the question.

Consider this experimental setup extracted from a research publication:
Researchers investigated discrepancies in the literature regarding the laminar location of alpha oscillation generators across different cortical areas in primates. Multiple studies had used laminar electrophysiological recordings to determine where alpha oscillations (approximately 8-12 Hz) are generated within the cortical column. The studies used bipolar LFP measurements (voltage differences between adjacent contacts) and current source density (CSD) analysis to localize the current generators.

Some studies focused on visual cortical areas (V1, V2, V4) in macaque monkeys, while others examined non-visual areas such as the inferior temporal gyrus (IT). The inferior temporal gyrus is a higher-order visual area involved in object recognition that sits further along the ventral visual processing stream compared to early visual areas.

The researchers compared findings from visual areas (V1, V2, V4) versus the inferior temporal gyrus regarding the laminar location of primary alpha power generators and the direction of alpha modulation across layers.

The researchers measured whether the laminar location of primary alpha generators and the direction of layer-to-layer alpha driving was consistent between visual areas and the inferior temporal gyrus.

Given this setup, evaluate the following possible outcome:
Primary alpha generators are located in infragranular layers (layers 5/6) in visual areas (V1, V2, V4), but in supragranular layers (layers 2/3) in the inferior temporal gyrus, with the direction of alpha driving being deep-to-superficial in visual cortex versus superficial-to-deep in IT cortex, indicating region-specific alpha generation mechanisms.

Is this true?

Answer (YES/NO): YES